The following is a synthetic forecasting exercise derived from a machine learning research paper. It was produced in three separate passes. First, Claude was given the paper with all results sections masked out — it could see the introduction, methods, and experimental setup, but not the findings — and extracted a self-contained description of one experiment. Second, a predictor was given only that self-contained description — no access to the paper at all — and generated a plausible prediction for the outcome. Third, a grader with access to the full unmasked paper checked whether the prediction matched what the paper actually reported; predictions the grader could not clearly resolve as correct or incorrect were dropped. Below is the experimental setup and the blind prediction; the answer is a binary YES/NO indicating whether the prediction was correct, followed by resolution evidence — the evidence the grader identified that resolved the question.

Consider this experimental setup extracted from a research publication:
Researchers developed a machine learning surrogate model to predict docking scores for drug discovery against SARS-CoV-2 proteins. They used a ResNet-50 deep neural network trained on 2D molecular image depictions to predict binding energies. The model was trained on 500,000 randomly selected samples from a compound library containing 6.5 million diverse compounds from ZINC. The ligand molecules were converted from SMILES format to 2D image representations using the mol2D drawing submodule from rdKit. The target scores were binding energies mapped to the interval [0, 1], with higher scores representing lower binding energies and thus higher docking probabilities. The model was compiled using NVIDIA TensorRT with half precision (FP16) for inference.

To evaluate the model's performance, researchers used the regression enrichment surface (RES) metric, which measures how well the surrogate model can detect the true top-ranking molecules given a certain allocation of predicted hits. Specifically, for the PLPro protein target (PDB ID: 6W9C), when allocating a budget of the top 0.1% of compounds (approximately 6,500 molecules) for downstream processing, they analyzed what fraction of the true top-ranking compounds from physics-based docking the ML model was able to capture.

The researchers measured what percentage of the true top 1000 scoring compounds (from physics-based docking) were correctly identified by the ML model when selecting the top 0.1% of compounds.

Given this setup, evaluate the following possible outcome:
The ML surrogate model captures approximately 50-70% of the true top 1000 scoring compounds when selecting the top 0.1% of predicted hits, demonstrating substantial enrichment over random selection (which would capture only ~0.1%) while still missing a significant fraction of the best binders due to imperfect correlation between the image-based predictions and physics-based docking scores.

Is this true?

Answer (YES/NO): YES